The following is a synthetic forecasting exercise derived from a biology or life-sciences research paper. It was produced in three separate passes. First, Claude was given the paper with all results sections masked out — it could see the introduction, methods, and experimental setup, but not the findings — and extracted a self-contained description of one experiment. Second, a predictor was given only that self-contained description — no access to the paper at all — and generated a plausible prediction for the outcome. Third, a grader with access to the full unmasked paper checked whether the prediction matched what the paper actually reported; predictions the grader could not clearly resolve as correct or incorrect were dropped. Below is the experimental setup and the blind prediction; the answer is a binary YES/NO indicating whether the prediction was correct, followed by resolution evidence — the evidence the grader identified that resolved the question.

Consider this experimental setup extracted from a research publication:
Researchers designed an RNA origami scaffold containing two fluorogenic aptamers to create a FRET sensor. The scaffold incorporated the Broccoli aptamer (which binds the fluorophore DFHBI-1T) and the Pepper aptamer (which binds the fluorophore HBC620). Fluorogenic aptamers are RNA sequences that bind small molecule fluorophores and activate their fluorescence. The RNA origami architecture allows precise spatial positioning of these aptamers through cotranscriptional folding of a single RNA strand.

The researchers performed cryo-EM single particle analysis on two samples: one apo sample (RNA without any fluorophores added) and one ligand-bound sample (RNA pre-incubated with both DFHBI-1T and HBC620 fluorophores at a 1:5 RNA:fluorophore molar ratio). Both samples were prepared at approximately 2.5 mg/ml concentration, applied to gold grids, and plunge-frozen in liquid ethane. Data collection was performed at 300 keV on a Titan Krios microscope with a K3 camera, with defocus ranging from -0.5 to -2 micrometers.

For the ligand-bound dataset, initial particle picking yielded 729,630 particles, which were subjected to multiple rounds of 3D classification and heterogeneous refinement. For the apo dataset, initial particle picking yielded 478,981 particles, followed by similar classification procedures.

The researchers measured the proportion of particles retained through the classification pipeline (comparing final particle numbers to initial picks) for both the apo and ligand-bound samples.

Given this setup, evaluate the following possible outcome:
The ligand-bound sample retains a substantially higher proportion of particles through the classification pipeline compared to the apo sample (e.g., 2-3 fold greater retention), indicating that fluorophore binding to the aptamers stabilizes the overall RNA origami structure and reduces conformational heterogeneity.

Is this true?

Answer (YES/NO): YES